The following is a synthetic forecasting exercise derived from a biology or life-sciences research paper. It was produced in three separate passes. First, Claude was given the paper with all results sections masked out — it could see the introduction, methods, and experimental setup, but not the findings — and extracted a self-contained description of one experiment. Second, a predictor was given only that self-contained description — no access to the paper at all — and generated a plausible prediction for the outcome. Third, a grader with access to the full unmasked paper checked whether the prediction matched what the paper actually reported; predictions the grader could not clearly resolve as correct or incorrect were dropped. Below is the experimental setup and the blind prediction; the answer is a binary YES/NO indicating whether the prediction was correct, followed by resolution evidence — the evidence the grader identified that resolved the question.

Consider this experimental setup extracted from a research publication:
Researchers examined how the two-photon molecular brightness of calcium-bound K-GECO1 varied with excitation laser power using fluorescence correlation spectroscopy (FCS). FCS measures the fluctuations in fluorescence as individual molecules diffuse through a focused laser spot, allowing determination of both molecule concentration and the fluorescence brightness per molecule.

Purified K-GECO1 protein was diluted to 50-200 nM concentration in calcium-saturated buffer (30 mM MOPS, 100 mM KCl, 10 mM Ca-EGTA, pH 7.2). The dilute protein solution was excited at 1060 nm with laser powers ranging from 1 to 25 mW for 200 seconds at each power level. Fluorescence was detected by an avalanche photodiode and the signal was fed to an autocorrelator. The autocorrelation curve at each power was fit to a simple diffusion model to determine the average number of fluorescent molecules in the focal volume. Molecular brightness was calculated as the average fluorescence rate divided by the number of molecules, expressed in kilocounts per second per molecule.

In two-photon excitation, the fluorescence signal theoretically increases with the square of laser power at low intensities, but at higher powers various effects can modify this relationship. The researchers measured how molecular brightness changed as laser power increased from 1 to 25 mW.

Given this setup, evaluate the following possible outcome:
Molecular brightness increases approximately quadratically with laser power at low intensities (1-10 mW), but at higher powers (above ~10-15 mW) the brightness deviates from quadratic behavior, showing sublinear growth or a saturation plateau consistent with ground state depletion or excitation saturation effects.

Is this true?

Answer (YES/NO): NO